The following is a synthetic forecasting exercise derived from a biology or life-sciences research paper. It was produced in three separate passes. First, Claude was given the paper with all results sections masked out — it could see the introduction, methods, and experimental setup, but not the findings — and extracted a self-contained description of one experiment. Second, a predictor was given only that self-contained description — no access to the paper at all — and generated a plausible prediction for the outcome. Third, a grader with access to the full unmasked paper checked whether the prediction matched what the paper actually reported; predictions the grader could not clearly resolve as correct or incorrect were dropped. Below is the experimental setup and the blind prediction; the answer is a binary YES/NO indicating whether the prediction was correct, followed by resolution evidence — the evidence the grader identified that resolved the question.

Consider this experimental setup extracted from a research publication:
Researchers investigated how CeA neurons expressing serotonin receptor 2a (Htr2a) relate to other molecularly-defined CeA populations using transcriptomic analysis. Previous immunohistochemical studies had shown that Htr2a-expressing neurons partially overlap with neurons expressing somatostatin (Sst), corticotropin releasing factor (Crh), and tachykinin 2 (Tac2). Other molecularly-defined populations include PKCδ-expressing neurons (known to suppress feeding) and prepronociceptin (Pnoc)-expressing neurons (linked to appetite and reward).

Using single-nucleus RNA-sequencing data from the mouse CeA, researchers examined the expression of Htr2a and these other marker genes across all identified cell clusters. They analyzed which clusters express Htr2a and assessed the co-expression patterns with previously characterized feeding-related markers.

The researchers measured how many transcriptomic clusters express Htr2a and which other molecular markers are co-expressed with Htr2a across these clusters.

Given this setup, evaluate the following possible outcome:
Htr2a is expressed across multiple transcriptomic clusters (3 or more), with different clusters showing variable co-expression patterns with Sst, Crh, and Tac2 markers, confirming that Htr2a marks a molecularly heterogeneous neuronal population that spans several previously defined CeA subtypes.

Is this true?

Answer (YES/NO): YES